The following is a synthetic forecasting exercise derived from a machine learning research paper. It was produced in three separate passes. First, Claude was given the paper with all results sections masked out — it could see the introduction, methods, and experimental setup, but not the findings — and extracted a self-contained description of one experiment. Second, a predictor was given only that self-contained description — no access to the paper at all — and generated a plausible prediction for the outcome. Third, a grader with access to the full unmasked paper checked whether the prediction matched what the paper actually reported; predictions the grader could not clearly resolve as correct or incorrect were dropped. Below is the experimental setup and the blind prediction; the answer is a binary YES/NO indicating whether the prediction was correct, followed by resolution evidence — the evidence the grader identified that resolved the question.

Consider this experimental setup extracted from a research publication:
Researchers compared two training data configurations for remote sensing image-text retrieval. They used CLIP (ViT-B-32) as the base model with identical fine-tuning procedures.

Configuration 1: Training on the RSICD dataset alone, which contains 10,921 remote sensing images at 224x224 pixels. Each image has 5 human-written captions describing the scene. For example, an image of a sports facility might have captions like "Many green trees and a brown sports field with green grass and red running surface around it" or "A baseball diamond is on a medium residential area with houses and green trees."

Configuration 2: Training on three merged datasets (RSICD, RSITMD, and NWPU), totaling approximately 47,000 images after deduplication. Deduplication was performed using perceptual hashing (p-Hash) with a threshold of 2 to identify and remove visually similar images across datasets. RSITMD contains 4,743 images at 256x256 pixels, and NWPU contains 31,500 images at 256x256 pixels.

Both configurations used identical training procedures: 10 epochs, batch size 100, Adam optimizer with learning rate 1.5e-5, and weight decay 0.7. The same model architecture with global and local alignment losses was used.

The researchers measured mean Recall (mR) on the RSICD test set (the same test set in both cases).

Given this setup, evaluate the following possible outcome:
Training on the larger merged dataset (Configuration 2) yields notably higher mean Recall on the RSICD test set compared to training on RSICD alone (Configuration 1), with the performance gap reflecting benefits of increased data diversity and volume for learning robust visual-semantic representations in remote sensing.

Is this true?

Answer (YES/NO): YES